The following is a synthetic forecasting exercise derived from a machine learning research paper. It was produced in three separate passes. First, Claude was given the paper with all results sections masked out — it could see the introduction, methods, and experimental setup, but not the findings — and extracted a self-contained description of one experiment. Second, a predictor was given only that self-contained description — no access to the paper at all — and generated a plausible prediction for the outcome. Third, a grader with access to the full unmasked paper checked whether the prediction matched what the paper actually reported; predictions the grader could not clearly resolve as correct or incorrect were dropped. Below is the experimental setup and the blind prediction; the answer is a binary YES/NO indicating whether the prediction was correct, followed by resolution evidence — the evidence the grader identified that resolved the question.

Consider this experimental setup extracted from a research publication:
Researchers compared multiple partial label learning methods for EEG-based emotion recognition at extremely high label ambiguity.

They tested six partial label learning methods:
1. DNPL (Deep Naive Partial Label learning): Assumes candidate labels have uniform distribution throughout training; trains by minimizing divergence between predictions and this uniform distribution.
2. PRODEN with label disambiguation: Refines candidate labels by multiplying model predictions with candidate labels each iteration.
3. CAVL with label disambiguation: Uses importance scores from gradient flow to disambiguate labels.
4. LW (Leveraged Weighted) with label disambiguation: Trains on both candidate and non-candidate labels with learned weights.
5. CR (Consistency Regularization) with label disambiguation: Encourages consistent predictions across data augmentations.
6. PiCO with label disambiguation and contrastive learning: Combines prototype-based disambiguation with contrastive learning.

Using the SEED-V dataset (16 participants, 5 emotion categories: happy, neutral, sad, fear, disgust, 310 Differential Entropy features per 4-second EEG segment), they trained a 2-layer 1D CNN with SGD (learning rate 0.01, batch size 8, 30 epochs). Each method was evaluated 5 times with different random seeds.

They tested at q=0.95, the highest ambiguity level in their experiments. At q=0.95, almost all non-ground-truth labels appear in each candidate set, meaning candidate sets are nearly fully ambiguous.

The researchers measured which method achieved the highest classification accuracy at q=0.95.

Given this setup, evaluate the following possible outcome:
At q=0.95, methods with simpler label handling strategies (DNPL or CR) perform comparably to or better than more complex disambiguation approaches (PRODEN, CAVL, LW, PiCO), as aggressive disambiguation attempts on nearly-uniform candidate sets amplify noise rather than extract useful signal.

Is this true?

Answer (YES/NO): YES